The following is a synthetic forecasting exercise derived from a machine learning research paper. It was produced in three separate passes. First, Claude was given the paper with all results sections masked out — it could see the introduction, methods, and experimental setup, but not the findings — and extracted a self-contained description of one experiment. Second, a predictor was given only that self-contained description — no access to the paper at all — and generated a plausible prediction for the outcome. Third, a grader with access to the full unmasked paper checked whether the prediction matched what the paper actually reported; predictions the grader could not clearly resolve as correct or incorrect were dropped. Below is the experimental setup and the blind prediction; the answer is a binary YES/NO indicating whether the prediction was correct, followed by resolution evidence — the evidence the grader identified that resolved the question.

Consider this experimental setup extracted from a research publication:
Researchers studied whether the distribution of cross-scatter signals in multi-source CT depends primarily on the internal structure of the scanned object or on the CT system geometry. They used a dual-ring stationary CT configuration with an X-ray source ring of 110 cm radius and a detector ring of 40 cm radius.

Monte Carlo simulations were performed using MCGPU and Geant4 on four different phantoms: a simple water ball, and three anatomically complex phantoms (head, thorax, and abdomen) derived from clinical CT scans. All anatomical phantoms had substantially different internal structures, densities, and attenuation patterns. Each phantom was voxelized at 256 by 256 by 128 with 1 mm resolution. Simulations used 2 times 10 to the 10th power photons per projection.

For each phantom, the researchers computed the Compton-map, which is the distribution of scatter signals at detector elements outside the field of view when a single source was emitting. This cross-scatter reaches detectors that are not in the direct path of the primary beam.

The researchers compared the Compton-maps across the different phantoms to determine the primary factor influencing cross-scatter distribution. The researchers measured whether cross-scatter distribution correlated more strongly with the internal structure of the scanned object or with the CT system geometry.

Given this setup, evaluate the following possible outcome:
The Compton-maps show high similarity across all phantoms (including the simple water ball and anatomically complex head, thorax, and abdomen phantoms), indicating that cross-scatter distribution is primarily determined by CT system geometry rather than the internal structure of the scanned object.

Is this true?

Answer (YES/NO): YES